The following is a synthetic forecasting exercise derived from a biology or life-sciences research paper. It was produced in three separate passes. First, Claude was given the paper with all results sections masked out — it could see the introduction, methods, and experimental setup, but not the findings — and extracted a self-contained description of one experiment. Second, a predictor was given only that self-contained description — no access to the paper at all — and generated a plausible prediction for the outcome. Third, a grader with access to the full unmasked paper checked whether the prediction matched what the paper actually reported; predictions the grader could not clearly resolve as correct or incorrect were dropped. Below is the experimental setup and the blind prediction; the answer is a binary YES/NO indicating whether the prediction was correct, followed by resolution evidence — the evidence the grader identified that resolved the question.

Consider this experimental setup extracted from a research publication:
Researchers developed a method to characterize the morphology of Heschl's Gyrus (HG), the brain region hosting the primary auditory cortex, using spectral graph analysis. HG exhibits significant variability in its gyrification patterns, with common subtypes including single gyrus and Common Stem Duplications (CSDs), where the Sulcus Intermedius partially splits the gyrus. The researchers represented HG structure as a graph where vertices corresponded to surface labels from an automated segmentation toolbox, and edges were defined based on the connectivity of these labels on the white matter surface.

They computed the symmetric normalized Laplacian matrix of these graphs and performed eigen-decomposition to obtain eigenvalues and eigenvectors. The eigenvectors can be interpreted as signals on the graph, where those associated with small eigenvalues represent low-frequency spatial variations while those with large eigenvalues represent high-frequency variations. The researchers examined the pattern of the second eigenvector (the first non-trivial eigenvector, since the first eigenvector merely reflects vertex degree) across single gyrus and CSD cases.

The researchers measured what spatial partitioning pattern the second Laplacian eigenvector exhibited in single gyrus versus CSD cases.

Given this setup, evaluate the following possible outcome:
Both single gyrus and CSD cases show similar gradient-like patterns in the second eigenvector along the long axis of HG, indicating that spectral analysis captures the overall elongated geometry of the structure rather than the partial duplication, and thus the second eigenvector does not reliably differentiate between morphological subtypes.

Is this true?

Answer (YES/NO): NO